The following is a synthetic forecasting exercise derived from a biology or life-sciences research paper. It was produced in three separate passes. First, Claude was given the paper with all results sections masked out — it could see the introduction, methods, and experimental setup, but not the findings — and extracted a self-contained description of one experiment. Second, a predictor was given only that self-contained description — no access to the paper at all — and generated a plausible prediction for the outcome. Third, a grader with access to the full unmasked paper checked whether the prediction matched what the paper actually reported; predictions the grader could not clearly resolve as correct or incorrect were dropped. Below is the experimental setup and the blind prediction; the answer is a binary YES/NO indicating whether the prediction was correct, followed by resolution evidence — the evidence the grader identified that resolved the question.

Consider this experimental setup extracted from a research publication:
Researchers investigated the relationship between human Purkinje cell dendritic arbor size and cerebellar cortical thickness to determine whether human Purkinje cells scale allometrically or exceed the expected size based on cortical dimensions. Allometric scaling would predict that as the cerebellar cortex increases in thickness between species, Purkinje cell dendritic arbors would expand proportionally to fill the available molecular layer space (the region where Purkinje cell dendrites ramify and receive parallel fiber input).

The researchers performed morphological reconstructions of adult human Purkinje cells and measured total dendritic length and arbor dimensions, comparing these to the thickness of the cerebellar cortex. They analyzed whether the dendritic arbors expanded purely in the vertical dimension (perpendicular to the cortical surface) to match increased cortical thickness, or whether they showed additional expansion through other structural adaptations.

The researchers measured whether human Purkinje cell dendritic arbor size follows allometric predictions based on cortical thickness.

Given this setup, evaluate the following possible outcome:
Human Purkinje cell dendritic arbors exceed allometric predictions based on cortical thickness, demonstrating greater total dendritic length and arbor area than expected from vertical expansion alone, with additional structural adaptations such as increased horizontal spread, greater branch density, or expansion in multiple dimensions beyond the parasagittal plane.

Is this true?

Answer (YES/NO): YES